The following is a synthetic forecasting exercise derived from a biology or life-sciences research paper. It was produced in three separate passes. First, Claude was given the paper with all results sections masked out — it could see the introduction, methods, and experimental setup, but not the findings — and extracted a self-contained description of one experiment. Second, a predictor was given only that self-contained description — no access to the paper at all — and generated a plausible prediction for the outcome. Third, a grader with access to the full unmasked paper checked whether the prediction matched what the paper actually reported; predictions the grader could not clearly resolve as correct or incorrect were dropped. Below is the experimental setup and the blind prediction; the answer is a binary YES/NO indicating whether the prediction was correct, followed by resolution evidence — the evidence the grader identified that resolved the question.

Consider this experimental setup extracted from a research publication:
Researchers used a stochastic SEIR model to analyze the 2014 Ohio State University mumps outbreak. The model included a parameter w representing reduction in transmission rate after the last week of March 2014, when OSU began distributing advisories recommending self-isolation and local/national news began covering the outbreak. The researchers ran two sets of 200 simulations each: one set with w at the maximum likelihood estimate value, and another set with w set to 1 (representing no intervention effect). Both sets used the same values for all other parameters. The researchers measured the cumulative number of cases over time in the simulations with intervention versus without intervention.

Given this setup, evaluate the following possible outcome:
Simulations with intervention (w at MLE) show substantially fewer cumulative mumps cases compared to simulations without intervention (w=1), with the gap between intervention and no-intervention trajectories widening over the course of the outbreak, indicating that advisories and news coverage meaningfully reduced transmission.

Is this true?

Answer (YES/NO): YES